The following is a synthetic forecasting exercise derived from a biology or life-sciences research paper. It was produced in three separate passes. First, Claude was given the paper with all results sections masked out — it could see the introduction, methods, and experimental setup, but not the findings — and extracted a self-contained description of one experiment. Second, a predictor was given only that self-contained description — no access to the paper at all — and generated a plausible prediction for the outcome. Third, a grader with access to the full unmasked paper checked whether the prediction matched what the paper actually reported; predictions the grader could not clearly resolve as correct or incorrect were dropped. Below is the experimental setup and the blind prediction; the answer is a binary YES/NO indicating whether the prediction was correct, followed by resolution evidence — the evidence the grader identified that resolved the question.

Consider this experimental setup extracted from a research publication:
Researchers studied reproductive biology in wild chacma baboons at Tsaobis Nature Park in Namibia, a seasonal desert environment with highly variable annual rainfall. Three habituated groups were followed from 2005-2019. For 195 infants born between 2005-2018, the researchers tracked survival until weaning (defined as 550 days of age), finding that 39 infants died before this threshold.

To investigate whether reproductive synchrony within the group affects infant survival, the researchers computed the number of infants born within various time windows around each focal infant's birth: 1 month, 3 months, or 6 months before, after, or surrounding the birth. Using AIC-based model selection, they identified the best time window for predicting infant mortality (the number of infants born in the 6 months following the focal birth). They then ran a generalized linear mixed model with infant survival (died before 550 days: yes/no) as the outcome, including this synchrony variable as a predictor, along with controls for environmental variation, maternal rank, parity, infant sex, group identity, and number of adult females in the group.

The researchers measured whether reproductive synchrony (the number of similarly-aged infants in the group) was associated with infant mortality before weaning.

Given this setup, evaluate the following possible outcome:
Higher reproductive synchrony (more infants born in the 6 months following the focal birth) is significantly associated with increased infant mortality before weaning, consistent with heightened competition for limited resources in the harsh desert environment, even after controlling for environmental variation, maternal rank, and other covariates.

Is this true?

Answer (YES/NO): NO